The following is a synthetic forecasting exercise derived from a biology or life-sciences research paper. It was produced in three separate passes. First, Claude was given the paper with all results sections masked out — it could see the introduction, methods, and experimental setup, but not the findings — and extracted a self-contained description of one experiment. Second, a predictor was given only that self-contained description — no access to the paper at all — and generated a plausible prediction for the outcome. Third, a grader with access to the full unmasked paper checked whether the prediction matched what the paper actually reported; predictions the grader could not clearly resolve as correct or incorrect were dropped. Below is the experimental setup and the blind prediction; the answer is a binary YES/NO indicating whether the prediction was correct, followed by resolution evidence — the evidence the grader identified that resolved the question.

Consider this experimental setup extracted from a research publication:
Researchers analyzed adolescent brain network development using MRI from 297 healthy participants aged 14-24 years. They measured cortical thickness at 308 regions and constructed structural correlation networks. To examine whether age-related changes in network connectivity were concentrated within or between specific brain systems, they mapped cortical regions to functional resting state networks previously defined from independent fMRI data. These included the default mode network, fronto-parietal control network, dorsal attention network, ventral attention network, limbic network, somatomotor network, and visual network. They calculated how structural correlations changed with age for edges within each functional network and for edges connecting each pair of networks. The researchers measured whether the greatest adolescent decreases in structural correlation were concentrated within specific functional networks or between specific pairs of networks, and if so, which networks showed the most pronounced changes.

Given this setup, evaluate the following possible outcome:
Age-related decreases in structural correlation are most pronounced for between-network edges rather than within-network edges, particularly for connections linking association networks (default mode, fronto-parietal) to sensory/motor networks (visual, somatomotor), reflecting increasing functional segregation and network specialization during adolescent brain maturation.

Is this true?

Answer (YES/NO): NO